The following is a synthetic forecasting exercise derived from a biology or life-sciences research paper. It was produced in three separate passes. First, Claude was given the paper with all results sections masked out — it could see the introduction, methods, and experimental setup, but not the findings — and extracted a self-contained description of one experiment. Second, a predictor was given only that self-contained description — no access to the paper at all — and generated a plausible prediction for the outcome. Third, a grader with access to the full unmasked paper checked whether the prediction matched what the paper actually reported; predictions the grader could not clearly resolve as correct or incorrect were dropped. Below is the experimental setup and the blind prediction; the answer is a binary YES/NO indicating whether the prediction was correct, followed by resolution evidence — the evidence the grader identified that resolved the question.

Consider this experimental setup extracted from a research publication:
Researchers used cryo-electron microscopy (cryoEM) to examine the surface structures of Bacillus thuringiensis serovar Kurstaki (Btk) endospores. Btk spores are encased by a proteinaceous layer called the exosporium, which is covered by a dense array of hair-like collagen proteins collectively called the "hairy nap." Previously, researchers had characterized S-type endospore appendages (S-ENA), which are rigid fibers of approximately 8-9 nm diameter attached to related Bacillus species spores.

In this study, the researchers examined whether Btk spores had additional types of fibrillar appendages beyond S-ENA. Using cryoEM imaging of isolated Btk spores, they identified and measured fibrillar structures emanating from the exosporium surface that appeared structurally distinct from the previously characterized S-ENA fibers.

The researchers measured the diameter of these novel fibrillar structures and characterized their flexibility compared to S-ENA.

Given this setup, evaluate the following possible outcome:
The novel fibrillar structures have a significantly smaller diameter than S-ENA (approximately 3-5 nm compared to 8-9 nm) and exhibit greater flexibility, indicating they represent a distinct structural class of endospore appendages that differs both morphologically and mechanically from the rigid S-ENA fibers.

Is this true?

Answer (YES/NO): YES